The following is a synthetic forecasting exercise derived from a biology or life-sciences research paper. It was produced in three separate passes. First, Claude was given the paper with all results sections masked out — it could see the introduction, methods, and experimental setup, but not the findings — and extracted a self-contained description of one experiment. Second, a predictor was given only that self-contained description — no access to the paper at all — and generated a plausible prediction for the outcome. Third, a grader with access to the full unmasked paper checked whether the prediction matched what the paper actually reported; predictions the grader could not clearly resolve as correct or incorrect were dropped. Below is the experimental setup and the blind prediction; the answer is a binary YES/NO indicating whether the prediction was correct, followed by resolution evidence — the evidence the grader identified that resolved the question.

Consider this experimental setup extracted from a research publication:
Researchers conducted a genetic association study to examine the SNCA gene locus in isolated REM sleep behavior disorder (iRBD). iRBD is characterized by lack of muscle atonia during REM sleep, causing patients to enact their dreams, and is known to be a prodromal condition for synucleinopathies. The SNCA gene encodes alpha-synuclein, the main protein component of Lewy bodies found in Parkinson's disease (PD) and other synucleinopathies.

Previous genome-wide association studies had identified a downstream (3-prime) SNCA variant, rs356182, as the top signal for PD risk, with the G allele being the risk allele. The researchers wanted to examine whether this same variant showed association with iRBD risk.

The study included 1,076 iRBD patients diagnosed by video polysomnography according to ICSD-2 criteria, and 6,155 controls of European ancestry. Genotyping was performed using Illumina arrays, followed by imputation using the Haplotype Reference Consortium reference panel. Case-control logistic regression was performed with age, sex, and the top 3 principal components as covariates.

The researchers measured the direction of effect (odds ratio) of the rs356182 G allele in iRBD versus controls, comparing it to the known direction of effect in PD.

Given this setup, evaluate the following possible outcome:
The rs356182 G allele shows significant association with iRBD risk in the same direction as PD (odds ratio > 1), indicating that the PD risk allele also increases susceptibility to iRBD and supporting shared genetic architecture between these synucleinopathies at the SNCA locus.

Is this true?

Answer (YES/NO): NO